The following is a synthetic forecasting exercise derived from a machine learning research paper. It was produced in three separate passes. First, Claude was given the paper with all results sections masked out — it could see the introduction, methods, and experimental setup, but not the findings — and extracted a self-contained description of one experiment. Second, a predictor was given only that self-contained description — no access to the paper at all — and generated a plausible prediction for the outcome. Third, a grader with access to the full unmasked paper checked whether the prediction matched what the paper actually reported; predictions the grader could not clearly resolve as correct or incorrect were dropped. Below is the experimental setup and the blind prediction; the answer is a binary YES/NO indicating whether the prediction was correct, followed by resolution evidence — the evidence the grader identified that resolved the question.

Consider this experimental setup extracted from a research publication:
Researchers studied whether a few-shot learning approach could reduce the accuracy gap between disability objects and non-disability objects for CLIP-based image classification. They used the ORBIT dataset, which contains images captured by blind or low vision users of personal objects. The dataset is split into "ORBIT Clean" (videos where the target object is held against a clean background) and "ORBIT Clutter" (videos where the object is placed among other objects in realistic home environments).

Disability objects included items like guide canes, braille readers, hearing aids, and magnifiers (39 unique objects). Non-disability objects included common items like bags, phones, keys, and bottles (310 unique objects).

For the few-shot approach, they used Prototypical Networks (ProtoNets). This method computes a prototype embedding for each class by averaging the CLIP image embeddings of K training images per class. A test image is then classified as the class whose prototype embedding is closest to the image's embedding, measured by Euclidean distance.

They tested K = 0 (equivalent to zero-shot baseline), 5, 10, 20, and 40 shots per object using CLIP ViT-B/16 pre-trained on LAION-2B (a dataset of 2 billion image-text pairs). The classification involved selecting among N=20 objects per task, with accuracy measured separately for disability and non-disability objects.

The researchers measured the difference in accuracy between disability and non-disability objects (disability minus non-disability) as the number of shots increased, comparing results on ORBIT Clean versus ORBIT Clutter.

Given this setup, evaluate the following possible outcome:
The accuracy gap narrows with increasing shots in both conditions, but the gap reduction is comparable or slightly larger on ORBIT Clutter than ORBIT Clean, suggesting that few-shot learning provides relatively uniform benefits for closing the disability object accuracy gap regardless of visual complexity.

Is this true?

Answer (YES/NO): NO